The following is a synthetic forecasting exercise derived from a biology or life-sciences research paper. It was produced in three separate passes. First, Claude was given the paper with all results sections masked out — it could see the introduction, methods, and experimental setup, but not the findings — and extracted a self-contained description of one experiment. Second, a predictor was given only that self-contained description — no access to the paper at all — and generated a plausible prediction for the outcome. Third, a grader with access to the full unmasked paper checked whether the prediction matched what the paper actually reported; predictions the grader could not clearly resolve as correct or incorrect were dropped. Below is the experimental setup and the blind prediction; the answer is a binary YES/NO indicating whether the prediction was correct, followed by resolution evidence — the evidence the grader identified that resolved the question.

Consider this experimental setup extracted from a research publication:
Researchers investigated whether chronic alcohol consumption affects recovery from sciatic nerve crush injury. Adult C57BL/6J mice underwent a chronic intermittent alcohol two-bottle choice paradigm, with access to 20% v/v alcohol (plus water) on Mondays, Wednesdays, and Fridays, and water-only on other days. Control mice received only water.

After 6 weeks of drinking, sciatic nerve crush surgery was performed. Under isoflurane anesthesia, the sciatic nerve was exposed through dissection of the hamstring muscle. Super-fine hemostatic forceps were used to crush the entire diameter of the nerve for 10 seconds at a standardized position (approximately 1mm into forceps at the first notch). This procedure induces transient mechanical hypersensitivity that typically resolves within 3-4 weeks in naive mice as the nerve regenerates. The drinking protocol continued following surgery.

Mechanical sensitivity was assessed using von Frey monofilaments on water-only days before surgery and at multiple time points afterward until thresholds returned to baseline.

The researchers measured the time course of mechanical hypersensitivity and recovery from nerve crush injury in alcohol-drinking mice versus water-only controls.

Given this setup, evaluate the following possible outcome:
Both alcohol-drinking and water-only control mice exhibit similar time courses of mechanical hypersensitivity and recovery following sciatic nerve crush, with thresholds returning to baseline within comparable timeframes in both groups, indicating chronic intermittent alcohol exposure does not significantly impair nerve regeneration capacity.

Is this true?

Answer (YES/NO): NO